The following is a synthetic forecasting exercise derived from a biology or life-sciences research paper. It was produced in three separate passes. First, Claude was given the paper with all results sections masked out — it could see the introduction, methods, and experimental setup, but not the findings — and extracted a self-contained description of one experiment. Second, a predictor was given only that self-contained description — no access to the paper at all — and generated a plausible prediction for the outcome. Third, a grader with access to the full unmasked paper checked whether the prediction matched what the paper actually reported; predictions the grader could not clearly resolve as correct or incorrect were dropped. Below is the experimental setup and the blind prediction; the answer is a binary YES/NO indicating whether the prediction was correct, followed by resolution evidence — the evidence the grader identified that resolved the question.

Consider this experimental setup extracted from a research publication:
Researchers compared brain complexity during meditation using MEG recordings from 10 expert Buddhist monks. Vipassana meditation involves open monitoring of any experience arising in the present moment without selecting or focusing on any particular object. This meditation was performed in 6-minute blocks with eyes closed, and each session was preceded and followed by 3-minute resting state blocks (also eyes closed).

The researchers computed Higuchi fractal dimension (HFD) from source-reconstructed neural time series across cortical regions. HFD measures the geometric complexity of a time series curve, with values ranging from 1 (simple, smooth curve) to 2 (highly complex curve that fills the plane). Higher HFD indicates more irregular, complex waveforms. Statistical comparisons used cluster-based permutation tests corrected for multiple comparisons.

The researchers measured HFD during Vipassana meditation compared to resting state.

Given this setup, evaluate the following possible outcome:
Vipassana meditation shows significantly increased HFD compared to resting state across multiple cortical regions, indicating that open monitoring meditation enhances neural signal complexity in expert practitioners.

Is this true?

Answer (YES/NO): NO